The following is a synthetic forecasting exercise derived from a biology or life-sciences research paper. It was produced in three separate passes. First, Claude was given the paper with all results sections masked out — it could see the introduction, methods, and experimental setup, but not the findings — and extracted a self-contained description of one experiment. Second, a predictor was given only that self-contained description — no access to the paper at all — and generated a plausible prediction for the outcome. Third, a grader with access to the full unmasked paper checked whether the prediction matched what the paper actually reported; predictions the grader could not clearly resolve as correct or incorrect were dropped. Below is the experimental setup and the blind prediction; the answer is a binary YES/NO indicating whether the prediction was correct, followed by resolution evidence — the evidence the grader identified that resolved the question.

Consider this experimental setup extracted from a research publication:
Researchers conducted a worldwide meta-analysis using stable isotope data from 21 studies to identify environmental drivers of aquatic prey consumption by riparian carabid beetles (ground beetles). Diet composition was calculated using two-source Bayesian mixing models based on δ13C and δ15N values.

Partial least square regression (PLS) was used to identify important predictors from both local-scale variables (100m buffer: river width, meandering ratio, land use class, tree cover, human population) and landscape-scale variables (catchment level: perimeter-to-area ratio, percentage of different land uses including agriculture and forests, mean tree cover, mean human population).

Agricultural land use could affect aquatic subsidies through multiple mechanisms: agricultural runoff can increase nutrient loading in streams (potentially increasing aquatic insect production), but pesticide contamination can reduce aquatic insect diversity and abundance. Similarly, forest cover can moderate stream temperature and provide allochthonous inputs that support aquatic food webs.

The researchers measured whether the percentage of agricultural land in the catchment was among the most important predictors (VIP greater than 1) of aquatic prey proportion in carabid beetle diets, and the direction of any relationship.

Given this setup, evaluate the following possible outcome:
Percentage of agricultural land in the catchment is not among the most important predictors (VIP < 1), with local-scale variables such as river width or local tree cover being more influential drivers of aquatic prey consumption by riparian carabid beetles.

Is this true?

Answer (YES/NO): NO